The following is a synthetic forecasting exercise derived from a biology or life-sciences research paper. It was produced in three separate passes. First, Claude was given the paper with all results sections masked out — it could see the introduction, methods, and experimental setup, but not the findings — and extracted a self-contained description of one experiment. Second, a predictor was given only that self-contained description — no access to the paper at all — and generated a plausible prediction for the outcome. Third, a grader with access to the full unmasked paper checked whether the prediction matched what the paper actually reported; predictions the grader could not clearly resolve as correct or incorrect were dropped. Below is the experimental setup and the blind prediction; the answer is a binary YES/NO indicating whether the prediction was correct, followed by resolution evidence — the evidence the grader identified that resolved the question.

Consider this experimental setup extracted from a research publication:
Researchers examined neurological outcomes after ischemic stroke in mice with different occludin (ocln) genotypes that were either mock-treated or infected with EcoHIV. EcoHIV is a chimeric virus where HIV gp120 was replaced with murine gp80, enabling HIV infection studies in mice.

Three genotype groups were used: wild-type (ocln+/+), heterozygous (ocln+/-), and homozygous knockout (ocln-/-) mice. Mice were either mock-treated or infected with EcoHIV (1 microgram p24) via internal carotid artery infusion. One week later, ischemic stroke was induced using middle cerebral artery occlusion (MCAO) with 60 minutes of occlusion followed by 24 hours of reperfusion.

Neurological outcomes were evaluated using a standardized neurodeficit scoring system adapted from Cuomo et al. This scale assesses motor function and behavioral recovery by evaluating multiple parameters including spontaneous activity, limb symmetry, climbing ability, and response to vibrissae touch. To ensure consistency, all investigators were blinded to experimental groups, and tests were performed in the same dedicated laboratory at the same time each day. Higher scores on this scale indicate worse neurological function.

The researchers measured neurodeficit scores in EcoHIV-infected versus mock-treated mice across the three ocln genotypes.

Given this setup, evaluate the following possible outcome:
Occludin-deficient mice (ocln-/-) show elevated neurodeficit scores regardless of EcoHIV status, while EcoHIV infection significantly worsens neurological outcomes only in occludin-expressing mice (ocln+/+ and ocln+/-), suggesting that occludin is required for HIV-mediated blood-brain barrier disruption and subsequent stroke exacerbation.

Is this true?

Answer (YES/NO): NO